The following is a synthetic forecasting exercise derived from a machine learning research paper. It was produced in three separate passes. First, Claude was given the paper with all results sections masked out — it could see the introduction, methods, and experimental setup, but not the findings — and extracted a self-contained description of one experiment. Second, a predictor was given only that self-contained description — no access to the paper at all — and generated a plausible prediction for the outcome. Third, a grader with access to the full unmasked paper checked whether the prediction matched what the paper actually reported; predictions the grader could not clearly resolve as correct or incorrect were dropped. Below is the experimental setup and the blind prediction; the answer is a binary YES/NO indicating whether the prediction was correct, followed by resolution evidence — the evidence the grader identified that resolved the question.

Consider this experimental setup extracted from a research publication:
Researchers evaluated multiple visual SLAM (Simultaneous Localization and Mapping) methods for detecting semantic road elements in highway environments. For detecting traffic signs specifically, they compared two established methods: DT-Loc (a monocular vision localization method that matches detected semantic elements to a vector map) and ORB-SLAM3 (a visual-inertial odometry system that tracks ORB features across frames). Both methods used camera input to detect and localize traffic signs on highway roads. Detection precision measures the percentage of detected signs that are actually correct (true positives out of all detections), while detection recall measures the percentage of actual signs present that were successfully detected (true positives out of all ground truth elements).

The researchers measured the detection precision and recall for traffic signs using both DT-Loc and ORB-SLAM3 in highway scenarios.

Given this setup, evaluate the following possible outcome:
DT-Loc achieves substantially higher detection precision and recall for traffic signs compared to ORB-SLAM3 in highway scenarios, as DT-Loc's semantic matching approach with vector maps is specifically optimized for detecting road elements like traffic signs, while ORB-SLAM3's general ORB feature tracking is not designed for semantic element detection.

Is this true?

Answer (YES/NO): NO